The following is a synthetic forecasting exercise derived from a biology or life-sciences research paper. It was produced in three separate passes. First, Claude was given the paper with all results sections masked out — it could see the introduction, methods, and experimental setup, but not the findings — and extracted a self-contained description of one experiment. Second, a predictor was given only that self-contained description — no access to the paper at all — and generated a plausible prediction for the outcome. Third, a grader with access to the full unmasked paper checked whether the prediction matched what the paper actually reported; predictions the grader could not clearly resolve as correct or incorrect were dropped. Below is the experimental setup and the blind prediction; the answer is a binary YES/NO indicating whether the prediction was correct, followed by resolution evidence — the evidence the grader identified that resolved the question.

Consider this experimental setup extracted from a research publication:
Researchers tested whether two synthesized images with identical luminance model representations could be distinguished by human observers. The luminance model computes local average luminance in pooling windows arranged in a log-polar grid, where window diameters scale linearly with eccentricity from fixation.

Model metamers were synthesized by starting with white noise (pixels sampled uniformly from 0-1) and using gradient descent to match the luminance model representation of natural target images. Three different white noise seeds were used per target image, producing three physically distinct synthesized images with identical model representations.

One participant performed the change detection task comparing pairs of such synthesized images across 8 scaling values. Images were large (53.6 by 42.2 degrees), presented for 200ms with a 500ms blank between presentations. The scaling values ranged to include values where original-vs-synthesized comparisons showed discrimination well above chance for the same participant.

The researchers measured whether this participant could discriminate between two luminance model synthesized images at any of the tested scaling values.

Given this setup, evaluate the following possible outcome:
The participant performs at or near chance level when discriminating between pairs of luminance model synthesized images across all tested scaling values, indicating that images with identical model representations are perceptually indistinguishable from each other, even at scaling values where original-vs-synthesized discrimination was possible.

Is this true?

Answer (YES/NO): YES